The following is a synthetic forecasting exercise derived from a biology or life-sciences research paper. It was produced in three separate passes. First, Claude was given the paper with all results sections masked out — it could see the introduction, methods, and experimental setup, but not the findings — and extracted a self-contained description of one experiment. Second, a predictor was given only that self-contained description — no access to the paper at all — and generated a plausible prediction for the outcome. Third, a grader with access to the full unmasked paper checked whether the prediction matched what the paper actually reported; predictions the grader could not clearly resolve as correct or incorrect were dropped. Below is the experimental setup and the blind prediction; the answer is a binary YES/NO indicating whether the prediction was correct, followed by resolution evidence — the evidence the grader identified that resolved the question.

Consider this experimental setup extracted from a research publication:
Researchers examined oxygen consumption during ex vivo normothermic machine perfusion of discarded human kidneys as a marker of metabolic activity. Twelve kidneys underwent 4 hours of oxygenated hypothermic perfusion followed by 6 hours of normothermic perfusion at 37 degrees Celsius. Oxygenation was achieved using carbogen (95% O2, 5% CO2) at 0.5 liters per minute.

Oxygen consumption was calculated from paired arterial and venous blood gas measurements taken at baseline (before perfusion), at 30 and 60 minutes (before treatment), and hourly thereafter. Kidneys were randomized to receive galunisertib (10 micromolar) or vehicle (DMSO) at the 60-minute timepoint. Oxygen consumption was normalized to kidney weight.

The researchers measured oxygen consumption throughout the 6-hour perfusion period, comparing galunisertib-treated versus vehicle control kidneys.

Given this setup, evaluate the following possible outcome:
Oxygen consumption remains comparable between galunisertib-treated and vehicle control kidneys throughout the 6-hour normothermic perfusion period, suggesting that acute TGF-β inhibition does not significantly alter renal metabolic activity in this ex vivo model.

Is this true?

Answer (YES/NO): YES